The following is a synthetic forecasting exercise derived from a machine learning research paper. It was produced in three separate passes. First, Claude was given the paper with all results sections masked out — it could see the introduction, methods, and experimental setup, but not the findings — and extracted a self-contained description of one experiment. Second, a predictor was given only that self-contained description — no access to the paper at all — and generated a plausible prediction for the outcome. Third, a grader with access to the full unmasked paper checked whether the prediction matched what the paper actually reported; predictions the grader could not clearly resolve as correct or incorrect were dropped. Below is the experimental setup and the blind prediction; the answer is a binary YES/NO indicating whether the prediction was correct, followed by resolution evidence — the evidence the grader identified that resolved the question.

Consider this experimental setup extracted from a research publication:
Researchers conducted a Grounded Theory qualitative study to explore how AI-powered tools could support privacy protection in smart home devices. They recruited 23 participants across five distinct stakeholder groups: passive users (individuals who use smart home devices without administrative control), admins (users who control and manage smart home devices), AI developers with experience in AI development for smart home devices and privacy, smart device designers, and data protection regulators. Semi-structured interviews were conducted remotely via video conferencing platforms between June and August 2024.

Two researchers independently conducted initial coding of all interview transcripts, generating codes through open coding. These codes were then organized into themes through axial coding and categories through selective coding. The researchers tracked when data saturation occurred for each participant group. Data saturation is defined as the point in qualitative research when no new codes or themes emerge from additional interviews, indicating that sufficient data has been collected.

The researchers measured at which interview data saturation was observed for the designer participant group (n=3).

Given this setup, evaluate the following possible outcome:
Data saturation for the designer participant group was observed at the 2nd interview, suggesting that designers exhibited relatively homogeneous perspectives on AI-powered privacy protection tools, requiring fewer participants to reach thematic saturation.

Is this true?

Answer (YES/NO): NO